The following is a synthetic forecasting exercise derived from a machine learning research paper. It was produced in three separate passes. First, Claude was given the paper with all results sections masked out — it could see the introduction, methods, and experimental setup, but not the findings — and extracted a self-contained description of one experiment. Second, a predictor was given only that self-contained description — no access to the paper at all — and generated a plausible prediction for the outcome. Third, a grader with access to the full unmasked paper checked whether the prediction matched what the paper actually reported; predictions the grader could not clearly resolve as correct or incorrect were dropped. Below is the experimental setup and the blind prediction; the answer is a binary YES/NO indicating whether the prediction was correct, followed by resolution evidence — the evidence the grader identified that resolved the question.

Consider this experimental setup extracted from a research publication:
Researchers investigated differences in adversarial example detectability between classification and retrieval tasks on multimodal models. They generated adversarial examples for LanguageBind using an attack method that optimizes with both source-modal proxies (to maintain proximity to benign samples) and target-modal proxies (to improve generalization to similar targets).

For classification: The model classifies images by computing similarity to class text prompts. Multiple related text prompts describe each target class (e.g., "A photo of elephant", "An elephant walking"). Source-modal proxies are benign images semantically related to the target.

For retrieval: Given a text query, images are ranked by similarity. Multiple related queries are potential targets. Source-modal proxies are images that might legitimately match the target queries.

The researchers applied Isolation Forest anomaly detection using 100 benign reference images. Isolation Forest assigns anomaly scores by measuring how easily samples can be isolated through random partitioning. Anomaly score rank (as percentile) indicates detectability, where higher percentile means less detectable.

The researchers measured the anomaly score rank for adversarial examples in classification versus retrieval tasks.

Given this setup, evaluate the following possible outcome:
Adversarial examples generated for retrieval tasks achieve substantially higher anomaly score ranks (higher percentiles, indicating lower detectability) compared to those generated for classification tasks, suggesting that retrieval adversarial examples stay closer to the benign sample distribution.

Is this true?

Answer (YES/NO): NO